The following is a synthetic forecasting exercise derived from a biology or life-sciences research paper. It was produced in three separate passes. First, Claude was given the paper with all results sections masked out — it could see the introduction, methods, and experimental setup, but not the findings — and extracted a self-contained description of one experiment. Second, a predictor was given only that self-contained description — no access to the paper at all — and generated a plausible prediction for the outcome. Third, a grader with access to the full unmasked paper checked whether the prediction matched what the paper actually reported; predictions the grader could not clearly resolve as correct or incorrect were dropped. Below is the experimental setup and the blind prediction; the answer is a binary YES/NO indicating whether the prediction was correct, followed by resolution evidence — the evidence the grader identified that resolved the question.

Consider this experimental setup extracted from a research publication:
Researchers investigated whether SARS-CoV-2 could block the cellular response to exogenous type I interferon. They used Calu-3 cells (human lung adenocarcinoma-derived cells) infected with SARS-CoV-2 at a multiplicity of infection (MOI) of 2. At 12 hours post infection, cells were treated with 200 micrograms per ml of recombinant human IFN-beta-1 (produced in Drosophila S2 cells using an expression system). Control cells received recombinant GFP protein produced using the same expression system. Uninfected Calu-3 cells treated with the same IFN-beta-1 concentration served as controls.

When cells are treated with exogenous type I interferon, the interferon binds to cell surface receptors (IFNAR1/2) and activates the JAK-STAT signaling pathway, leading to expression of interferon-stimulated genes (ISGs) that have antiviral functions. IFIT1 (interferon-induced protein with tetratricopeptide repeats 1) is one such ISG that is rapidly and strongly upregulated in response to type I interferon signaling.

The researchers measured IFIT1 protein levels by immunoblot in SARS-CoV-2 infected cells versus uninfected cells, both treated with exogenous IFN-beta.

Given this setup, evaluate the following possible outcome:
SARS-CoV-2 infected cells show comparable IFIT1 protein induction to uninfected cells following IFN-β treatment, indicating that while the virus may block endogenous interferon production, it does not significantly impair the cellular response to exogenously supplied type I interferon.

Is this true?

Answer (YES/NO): YES